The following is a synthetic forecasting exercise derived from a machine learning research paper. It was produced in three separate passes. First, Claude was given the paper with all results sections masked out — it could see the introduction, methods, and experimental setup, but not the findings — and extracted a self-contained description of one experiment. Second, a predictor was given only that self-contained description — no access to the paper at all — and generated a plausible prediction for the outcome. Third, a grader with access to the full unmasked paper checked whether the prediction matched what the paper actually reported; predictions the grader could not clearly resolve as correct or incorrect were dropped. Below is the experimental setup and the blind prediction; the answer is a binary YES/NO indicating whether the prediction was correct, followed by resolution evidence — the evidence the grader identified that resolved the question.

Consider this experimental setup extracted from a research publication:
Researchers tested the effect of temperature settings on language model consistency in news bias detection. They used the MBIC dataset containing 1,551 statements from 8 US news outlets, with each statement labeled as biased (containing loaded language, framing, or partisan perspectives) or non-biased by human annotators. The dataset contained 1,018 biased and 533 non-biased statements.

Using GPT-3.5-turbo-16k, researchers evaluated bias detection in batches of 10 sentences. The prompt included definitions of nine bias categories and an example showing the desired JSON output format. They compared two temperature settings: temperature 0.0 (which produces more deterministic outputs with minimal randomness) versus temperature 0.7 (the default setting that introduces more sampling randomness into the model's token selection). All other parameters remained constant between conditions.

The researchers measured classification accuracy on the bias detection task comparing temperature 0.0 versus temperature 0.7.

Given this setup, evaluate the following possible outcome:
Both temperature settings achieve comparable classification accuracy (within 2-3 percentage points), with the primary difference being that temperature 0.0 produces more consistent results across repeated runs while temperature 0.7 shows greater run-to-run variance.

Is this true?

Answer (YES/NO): NO